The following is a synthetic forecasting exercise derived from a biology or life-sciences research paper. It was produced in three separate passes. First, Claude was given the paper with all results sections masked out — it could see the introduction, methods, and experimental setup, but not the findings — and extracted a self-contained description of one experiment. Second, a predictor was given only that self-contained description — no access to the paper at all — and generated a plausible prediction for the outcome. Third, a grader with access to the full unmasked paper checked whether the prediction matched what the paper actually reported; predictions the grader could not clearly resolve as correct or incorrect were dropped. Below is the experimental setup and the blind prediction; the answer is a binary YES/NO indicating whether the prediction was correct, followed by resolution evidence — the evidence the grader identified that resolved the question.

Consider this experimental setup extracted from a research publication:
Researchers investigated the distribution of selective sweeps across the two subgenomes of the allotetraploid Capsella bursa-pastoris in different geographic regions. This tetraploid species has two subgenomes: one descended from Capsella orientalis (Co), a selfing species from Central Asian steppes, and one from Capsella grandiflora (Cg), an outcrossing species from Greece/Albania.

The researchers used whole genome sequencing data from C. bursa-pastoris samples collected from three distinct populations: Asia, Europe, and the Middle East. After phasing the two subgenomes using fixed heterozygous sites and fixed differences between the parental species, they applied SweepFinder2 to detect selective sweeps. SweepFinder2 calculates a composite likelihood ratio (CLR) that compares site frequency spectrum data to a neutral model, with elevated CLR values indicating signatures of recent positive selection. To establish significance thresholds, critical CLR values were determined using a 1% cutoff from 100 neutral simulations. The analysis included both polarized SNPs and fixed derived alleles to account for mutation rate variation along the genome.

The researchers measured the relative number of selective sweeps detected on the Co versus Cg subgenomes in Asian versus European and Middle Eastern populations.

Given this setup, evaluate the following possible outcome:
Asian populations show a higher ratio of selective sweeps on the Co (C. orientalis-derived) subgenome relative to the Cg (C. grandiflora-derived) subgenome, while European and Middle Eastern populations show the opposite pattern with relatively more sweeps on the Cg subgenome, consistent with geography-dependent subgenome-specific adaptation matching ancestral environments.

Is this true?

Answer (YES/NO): YES